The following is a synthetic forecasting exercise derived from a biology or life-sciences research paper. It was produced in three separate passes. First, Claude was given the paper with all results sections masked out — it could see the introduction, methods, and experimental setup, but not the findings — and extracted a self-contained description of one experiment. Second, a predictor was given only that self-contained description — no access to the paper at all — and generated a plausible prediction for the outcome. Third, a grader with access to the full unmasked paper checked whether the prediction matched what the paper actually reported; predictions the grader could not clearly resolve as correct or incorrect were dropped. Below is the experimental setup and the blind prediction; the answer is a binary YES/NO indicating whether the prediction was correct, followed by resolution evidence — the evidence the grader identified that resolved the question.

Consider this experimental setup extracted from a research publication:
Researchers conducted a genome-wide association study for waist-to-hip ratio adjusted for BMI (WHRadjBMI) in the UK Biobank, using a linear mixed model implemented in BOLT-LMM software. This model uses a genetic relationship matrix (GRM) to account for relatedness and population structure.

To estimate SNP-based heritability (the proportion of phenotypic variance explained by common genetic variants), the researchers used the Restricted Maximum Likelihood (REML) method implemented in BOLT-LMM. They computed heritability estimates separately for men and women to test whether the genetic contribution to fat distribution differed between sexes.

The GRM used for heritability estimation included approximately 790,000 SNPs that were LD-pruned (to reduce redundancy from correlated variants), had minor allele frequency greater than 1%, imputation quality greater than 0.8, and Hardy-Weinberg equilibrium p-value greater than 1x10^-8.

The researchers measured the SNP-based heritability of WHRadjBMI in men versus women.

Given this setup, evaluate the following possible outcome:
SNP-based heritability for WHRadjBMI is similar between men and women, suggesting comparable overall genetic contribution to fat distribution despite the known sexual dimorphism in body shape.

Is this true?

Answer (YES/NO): NO